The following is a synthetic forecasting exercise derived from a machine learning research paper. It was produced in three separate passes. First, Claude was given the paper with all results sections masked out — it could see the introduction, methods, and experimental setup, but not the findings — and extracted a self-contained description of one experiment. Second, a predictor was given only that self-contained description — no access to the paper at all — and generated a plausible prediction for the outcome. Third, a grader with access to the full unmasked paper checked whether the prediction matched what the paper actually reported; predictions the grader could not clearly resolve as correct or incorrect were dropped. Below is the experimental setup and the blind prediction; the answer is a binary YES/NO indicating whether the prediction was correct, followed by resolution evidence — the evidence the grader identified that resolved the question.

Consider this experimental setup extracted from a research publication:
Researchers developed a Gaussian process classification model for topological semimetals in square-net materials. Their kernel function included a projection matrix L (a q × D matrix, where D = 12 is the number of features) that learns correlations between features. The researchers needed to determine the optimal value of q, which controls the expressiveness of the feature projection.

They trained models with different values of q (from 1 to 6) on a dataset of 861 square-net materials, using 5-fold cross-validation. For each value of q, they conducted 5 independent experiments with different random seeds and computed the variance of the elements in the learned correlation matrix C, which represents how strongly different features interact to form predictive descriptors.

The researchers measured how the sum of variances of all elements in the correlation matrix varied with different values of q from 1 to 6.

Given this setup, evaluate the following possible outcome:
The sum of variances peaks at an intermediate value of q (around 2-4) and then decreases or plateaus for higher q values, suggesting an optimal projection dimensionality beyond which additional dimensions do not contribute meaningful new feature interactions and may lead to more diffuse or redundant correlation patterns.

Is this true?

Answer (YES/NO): NO